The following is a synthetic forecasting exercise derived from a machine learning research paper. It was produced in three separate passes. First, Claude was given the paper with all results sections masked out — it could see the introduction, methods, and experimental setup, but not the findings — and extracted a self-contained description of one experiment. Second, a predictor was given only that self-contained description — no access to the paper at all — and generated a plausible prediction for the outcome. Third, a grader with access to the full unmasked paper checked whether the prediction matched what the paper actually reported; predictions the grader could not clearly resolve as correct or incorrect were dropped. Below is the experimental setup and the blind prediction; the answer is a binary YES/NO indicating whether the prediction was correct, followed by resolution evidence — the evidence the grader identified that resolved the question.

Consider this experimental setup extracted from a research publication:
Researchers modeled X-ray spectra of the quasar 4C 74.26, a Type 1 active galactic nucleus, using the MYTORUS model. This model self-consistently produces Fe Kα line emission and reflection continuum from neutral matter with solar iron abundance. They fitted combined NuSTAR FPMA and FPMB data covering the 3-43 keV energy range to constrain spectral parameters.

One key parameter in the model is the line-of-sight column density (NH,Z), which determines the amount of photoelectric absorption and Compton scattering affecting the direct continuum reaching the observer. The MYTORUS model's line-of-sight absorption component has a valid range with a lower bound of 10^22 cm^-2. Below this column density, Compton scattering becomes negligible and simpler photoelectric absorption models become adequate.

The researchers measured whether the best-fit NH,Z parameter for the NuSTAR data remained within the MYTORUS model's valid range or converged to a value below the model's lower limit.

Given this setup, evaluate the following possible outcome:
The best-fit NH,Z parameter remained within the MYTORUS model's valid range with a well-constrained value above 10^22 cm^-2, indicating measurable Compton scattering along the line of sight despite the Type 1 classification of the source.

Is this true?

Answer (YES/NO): NO